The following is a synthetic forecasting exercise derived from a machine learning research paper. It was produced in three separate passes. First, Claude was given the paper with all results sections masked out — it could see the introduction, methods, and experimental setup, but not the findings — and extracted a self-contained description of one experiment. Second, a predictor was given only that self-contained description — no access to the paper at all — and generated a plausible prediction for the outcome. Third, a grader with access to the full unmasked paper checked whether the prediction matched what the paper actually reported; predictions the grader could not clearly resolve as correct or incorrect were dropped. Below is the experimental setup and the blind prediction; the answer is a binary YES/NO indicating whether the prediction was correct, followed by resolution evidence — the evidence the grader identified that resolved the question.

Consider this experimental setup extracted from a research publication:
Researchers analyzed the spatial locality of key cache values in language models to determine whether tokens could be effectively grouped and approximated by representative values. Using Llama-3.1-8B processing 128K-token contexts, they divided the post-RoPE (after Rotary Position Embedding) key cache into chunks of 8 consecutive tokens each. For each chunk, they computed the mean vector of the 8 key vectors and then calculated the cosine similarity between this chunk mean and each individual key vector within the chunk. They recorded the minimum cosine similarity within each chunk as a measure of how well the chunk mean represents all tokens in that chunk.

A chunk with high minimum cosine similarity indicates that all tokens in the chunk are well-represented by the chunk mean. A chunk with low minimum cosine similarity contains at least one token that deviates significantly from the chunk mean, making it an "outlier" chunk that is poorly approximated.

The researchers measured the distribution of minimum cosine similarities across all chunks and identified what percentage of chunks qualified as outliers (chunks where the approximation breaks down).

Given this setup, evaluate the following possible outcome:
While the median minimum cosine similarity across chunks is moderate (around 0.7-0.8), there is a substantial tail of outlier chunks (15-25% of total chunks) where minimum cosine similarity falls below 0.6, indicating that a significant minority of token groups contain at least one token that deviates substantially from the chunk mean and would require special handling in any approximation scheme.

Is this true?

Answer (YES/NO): NO